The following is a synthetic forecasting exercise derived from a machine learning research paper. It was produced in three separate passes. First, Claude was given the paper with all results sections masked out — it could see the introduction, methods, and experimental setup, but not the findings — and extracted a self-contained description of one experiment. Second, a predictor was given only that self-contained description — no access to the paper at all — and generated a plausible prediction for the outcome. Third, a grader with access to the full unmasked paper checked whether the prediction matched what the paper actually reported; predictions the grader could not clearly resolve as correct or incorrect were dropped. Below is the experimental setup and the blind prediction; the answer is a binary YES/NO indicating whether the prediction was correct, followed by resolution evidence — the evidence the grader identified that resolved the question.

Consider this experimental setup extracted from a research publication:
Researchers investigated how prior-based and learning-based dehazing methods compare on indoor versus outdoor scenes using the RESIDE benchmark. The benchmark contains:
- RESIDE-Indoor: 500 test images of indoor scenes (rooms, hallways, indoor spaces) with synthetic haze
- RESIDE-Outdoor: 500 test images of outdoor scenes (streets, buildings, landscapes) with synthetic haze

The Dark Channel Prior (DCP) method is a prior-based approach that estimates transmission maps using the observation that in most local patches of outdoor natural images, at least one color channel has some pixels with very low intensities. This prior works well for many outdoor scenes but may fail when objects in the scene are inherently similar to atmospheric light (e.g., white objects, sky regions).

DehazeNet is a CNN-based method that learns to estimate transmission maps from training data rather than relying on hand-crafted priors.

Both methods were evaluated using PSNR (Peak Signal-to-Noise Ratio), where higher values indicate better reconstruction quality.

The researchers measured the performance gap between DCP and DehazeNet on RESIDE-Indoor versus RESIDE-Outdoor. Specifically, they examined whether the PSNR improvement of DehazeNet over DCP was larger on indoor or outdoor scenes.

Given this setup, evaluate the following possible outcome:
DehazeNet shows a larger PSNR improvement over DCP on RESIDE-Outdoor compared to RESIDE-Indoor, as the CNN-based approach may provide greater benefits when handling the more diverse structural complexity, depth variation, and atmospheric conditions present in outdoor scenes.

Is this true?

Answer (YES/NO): NO